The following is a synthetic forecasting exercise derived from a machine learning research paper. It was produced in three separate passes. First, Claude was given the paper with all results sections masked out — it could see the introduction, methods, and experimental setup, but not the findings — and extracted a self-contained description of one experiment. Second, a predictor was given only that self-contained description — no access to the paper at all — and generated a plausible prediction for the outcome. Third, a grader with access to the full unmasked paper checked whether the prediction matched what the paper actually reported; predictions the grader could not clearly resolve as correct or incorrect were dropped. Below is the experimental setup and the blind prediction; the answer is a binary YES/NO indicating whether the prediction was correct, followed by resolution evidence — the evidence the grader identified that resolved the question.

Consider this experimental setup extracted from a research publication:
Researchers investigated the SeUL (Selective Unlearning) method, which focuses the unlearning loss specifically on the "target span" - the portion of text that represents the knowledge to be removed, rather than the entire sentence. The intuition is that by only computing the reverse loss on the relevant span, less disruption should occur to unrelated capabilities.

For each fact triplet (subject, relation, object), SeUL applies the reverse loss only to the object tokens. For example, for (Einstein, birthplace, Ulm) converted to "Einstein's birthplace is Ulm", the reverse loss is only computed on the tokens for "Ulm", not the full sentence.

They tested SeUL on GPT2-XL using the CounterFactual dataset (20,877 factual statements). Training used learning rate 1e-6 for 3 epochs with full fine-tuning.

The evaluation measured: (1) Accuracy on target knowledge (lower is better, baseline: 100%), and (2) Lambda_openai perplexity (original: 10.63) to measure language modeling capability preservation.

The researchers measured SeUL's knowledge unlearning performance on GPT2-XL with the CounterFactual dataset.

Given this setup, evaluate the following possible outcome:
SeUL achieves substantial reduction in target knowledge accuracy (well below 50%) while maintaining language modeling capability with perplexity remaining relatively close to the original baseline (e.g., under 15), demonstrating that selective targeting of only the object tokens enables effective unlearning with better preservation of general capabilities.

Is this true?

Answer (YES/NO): NO